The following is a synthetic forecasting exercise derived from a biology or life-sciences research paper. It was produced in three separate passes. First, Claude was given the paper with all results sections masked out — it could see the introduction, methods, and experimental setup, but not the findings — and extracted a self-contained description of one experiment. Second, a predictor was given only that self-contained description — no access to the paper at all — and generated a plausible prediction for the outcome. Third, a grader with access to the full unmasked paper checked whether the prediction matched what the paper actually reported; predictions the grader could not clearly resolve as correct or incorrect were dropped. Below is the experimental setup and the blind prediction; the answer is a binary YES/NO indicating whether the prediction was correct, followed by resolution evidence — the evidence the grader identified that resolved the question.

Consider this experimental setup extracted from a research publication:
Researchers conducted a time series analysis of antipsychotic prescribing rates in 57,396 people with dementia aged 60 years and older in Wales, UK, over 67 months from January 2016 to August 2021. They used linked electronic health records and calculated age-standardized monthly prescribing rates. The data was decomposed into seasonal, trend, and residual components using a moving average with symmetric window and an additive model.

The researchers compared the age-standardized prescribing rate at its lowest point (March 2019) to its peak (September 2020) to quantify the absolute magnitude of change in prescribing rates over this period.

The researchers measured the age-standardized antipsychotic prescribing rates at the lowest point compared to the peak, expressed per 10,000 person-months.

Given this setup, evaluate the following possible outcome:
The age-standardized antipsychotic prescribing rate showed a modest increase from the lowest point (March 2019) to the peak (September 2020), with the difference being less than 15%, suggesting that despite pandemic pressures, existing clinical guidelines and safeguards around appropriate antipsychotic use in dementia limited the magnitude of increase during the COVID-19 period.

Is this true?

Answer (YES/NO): YES